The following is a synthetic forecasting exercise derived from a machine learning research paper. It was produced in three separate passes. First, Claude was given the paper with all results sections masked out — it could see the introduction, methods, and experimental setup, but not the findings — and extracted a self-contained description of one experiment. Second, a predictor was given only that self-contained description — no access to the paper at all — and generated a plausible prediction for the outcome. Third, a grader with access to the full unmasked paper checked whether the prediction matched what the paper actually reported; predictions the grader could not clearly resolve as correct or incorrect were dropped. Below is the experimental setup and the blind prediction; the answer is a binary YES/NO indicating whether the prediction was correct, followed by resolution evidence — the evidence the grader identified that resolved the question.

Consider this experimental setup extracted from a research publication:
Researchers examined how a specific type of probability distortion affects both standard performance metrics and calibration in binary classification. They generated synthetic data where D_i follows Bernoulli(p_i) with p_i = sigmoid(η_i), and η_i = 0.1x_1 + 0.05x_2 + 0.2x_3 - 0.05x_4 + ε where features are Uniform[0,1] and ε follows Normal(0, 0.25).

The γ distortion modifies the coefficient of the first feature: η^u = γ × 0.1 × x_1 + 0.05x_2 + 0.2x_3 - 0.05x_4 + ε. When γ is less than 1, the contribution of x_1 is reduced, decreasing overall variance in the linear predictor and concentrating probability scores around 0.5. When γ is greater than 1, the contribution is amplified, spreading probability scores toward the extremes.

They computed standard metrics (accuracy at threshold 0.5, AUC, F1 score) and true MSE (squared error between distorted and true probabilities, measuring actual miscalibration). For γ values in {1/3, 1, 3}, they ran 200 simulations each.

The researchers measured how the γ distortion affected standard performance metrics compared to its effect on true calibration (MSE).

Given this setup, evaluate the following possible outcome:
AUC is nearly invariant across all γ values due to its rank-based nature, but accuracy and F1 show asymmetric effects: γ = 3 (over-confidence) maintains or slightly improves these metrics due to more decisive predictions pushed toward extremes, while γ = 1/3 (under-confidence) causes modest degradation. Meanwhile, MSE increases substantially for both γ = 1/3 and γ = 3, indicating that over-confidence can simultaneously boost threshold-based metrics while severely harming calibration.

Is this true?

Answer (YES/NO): NO